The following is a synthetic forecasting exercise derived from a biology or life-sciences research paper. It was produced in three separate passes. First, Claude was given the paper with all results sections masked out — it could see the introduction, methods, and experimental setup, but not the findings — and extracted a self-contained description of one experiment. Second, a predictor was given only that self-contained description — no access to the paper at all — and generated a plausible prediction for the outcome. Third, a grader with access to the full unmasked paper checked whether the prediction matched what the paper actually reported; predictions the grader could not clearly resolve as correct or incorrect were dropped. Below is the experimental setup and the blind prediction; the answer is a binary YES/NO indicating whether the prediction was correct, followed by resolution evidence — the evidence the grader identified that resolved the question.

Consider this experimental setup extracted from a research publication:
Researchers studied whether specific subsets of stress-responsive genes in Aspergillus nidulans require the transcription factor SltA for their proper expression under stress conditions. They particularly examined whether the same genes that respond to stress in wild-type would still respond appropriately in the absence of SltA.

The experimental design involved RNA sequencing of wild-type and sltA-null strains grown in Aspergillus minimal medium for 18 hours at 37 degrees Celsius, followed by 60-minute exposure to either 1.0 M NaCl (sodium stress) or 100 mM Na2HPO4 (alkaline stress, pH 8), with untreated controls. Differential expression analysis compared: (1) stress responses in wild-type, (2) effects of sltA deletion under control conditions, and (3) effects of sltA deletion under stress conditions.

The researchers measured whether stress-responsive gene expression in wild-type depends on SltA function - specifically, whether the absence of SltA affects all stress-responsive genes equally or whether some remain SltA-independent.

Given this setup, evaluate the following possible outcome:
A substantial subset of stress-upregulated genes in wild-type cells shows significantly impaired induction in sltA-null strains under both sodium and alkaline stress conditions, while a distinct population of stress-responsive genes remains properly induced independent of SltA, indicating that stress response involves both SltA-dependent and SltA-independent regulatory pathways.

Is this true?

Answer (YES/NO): YES